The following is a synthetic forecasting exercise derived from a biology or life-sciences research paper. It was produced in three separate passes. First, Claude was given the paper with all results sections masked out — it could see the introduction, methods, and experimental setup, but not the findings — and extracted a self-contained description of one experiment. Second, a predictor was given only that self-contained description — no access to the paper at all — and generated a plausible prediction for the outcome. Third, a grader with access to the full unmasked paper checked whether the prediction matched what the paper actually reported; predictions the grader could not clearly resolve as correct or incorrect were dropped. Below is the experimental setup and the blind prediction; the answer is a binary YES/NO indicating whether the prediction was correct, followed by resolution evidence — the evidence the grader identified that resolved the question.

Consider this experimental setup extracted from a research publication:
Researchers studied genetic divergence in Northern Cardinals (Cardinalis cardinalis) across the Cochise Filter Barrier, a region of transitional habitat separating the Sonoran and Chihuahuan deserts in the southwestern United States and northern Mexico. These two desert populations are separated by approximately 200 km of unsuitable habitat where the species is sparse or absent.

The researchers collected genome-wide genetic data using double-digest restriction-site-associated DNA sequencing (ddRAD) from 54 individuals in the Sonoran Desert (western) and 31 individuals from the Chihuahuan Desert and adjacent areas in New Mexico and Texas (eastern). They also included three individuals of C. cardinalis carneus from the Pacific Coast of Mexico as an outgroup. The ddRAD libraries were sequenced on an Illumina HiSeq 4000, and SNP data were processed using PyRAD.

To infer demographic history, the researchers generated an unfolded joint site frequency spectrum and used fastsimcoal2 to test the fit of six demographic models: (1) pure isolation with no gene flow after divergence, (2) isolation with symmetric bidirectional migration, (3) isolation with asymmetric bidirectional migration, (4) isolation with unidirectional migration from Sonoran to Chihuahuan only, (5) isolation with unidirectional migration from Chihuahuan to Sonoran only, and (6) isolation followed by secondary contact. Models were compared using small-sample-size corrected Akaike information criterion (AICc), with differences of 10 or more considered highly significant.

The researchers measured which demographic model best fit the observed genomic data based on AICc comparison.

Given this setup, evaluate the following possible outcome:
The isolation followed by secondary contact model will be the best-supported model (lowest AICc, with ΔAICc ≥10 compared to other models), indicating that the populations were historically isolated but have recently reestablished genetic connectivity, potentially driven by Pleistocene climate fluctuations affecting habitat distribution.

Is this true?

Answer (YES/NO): NO